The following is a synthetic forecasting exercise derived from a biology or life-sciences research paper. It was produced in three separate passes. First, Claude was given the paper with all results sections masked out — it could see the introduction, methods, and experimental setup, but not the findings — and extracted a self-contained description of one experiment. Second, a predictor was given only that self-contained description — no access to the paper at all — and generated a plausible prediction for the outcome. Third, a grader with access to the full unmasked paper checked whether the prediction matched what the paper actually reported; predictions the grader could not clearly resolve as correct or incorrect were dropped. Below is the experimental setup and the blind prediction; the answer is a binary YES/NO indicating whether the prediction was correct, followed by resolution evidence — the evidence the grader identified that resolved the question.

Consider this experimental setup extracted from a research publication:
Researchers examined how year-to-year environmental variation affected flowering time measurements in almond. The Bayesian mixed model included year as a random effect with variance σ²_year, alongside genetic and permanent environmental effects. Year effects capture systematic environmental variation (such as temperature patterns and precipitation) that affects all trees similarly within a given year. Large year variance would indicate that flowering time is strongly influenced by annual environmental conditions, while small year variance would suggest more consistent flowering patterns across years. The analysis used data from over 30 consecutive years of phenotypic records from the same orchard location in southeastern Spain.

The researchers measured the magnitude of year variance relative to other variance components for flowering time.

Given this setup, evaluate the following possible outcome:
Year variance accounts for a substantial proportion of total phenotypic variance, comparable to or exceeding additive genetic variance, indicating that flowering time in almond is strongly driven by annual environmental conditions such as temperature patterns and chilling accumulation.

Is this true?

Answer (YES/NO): YES